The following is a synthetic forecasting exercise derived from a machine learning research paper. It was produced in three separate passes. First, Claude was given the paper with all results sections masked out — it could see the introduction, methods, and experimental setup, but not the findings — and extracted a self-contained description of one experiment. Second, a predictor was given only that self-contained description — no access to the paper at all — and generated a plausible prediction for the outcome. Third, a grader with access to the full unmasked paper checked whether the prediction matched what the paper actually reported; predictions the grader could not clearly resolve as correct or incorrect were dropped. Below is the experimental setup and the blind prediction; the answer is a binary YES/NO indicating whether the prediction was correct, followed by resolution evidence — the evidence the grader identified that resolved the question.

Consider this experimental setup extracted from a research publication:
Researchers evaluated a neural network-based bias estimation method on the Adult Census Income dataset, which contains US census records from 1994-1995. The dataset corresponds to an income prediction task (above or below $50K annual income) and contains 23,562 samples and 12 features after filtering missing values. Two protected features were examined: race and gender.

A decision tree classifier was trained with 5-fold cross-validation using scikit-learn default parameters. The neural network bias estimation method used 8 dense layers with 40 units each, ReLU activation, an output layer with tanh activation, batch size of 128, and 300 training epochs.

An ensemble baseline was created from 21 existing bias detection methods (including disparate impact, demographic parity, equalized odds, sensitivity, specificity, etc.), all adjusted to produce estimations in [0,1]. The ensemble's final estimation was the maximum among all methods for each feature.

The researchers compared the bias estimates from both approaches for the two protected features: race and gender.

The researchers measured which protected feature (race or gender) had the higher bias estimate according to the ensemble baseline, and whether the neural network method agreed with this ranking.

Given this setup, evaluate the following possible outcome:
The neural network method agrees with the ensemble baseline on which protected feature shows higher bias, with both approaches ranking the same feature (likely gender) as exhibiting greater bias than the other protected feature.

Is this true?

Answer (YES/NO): YES